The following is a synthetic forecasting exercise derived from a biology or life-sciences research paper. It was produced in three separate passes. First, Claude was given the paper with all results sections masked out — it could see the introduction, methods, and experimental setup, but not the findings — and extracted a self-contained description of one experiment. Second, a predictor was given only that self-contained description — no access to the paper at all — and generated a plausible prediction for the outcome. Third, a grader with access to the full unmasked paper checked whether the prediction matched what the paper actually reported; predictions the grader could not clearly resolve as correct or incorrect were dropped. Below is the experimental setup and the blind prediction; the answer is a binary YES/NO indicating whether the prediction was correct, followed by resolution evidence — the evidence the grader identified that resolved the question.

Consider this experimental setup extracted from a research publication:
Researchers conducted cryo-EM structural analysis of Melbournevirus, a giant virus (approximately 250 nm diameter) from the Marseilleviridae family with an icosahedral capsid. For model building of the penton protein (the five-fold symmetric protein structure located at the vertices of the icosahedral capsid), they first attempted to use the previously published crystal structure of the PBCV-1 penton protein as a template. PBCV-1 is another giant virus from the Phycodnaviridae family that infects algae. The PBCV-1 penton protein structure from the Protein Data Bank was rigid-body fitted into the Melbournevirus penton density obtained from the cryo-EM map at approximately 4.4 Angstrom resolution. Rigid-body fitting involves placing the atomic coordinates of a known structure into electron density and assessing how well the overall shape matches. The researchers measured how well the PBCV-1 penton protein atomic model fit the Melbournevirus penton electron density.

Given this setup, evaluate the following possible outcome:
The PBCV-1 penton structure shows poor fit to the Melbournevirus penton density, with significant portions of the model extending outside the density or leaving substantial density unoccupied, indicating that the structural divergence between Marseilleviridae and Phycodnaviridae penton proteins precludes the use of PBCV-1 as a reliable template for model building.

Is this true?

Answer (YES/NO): YES